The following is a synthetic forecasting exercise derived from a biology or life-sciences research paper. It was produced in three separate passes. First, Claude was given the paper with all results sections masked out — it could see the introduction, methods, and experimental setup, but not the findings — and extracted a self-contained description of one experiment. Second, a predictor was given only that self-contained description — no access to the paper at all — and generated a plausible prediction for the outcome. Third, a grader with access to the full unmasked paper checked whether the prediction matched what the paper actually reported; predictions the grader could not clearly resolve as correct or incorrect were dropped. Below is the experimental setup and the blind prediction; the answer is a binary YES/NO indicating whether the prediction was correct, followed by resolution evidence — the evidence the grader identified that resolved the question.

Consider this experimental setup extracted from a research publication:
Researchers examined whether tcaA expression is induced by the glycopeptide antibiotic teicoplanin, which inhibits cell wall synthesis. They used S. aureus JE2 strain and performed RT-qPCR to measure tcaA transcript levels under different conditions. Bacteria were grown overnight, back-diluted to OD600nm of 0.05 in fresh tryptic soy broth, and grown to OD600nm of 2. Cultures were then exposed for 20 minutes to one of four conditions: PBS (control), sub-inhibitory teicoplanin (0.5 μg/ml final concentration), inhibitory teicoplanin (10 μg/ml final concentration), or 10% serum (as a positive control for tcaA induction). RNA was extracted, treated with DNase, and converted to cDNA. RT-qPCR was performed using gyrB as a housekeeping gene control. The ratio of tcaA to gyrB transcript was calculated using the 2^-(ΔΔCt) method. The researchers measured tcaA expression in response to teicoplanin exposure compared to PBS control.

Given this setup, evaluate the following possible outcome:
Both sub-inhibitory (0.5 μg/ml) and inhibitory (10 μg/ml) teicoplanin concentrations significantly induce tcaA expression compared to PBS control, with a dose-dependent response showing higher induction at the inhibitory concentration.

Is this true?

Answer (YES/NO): YES